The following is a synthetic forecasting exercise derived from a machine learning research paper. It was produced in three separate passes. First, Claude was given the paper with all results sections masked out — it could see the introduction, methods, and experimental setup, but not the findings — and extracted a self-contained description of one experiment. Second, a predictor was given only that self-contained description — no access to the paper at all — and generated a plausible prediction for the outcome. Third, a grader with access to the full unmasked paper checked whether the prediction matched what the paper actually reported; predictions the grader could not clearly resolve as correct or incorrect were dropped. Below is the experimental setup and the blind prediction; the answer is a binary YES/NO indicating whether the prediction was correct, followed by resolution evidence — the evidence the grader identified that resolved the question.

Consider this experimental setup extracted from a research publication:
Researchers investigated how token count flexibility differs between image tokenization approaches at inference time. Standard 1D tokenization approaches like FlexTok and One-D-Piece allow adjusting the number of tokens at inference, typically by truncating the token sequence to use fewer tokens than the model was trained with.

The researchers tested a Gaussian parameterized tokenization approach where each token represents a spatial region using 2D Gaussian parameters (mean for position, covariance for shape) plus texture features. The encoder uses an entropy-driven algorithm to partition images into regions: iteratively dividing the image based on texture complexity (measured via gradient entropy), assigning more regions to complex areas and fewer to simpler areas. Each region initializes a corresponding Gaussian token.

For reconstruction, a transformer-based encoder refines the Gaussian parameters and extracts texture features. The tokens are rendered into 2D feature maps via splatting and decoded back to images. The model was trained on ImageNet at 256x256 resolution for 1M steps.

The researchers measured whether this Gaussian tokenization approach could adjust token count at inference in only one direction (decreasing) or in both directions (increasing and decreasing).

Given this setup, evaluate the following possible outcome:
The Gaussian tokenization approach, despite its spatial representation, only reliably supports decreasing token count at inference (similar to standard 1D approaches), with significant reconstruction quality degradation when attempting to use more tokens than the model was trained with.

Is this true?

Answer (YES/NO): NO